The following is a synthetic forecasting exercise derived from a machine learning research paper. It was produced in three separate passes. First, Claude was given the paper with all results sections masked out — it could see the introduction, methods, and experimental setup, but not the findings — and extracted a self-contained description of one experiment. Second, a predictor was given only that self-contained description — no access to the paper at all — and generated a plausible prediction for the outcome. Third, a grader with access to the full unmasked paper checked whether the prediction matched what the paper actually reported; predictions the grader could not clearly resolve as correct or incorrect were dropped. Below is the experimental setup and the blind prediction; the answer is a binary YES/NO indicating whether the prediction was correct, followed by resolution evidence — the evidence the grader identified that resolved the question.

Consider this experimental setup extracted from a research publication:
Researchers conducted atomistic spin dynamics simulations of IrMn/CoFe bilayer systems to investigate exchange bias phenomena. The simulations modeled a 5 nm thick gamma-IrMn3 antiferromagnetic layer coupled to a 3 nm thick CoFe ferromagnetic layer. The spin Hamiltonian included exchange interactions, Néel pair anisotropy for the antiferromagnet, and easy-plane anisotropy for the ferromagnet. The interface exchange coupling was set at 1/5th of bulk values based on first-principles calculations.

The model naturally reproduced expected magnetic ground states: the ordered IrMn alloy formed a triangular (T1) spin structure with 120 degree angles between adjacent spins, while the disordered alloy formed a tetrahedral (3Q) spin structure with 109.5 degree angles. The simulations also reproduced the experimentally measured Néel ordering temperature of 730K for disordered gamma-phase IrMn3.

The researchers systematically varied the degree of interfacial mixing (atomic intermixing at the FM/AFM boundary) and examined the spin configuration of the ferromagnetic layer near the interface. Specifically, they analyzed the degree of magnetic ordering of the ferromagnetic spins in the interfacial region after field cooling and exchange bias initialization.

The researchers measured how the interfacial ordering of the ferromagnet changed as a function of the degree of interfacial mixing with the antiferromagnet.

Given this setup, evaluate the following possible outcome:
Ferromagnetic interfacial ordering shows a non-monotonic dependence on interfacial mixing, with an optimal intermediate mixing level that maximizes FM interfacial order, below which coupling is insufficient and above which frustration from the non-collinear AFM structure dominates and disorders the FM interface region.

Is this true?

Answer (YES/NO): NO